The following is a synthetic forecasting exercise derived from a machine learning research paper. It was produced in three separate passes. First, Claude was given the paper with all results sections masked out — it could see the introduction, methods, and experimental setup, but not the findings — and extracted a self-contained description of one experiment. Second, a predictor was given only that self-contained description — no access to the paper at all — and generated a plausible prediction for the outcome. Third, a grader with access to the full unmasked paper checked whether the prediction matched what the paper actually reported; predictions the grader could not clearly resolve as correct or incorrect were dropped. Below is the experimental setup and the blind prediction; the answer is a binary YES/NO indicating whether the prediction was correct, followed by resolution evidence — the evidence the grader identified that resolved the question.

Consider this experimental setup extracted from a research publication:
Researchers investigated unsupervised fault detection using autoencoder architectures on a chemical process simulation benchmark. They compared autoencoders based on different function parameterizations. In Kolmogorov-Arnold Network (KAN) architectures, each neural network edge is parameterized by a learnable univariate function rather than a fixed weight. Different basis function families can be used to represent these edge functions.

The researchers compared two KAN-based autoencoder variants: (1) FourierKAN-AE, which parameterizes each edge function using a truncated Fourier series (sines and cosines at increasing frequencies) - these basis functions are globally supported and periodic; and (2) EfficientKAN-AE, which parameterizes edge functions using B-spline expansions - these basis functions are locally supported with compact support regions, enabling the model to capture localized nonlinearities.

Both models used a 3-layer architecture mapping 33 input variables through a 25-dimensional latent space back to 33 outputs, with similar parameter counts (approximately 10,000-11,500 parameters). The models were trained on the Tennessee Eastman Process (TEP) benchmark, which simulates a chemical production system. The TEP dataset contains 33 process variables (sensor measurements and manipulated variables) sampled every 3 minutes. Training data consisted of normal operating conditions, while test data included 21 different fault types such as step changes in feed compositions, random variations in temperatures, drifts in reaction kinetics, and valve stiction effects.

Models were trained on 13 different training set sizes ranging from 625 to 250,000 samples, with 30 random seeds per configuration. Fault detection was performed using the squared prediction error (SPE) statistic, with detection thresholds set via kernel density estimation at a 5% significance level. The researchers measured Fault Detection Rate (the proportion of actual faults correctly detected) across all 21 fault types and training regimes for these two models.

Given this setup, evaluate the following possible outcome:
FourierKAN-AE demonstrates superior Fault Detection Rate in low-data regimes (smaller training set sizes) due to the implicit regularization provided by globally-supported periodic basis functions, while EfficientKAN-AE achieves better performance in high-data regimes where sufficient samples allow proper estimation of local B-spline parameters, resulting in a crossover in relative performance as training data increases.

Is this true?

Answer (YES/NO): NO